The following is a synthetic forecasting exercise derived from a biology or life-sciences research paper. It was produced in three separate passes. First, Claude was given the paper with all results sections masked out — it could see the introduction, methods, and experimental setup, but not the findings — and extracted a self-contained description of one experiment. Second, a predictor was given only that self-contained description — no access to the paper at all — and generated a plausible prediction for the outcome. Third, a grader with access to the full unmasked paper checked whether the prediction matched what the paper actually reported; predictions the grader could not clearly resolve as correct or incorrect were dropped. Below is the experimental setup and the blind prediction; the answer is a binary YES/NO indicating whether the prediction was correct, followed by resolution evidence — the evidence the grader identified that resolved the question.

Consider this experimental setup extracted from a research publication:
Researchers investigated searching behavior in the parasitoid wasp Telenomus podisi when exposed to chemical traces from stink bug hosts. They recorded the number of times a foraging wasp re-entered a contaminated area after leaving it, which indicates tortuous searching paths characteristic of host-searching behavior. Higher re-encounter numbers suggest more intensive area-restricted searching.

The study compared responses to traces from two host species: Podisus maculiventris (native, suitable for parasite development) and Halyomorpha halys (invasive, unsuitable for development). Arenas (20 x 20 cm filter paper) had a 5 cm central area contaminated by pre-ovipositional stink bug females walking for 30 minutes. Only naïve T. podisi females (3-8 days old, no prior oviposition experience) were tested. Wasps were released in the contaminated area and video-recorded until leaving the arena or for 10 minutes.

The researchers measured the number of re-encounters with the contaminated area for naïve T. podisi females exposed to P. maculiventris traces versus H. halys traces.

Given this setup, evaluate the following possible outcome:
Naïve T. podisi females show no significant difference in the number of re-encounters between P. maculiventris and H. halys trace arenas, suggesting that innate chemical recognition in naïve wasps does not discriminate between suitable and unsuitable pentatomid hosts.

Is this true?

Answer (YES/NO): NO